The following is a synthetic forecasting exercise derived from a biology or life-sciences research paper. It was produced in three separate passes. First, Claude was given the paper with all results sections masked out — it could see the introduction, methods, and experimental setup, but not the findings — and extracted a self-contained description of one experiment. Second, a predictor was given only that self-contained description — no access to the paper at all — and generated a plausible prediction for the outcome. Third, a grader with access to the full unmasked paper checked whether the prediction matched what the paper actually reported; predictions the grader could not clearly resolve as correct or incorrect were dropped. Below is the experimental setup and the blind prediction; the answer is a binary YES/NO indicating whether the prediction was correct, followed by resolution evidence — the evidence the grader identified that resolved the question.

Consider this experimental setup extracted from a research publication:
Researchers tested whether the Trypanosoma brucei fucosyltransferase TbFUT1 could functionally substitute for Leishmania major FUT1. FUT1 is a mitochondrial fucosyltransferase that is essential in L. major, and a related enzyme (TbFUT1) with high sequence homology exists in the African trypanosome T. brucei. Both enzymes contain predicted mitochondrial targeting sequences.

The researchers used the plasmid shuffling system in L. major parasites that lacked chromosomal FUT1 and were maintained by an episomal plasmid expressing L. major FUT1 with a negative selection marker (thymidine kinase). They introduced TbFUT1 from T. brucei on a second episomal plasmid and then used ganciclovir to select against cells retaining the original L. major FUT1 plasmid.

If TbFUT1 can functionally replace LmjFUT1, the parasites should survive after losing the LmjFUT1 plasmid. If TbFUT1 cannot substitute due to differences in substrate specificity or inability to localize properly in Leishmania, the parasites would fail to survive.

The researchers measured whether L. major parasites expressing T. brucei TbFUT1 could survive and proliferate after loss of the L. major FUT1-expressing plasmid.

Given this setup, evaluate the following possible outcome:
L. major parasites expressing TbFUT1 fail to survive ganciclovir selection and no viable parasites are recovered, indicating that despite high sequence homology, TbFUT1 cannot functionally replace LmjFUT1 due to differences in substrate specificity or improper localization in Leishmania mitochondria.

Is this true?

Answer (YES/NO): NO